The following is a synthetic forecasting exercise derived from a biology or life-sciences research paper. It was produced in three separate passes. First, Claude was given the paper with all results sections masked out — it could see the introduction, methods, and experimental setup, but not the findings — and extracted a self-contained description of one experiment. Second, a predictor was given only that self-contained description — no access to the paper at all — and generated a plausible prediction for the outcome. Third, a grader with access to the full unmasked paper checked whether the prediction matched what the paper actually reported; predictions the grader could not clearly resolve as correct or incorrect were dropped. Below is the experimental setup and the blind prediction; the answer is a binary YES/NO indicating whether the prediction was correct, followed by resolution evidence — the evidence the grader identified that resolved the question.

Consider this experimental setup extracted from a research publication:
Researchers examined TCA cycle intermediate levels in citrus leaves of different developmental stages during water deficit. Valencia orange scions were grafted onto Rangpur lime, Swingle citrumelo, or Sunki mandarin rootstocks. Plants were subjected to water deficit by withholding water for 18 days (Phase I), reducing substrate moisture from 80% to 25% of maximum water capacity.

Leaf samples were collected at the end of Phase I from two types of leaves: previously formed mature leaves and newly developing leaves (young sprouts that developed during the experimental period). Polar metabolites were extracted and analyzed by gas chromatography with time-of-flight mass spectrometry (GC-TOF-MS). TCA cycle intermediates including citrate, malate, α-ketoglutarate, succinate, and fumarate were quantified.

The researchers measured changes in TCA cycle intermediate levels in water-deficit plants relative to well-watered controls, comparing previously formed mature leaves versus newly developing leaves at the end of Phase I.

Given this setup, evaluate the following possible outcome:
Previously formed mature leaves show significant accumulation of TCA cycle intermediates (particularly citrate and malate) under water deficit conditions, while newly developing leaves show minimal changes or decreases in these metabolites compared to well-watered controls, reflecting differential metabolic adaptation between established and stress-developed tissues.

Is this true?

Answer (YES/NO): YES